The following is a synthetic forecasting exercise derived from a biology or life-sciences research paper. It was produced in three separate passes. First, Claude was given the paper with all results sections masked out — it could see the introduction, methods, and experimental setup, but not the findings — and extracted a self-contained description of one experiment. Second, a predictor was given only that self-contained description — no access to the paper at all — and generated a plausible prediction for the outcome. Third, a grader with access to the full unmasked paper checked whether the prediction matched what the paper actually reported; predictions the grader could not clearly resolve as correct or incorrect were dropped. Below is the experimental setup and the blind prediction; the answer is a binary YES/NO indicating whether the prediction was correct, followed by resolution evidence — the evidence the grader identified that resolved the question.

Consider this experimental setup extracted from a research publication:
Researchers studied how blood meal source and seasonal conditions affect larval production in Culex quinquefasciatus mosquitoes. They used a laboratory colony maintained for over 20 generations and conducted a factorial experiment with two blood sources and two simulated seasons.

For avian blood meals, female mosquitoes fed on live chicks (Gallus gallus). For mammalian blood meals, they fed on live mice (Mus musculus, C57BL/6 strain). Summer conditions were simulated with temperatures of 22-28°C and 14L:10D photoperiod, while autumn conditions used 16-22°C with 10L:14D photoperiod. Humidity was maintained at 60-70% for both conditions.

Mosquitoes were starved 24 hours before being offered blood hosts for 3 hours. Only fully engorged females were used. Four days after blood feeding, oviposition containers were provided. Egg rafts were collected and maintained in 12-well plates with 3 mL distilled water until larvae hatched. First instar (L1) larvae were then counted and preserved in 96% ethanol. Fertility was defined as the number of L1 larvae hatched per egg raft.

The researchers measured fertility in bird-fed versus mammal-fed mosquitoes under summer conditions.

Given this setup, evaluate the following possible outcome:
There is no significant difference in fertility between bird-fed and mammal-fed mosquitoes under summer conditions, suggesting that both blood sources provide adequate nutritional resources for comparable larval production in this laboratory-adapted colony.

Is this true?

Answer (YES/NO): NO